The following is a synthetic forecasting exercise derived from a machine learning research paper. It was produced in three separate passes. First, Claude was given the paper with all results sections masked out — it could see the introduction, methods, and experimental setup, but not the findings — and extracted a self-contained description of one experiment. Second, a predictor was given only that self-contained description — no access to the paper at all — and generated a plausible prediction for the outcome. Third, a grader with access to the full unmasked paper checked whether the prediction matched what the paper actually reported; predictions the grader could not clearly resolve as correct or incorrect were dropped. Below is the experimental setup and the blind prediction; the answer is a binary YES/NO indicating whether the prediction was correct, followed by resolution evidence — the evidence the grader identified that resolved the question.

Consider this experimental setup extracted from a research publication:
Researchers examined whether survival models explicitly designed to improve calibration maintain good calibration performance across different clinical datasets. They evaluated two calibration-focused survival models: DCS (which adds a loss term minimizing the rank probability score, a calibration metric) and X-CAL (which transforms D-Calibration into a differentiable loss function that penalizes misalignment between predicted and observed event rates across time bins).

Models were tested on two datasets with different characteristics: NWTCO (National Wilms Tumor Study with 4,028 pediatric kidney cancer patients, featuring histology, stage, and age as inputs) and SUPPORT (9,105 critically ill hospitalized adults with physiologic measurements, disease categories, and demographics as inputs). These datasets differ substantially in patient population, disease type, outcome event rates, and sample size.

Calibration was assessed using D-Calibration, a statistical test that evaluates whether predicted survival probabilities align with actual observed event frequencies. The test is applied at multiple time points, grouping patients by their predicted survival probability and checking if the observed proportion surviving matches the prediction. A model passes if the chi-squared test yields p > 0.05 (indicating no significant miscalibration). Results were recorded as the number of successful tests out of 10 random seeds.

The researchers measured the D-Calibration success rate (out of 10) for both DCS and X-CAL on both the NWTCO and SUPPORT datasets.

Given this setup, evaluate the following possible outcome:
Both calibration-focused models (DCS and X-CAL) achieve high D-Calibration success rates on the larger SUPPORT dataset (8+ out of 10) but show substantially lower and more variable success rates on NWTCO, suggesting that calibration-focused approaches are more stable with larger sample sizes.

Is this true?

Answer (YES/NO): NO